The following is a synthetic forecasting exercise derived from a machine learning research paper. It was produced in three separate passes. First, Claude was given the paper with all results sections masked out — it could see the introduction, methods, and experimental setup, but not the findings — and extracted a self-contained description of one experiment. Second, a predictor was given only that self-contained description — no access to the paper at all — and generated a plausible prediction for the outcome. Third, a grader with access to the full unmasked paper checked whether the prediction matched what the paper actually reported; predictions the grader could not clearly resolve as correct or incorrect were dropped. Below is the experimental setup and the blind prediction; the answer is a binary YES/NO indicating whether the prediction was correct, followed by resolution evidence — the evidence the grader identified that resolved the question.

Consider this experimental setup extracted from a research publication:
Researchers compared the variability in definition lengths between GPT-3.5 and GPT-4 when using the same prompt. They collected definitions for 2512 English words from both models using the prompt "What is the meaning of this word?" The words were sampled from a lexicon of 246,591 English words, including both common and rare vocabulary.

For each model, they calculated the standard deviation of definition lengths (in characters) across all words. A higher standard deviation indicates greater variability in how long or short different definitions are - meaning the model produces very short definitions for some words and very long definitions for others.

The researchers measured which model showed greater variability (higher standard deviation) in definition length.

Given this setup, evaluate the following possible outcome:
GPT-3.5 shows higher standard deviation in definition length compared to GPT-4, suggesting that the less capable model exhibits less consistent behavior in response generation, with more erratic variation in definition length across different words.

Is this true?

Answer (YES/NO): NO